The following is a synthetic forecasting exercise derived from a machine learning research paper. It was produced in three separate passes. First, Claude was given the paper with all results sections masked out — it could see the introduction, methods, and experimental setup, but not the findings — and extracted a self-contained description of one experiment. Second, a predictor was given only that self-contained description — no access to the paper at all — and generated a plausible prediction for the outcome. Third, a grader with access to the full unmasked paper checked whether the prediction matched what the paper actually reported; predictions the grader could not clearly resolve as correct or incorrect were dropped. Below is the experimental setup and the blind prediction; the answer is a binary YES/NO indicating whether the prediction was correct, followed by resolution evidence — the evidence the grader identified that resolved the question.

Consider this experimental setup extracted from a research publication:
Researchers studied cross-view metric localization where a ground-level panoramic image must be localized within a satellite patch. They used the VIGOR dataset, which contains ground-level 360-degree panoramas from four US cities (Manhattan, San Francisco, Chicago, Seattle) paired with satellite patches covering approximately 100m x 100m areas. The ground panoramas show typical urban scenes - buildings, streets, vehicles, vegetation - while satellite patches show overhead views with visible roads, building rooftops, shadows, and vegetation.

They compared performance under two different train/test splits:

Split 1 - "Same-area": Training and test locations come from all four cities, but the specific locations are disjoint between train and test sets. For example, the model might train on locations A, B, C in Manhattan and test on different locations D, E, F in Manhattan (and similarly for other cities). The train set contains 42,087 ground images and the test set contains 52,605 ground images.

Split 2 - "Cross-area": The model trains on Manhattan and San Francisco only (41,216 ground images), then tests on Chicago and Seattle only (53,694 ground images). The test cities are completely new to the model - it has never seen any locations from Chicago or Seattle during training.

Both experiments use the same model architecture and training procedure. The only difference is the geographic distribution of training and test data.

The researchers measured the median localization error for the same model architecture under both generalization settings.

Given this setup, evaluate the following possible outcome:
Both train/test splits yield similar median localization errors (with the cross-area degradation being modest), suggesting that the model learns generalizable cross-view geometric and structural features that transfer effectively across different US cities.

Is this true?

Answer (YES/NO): NO